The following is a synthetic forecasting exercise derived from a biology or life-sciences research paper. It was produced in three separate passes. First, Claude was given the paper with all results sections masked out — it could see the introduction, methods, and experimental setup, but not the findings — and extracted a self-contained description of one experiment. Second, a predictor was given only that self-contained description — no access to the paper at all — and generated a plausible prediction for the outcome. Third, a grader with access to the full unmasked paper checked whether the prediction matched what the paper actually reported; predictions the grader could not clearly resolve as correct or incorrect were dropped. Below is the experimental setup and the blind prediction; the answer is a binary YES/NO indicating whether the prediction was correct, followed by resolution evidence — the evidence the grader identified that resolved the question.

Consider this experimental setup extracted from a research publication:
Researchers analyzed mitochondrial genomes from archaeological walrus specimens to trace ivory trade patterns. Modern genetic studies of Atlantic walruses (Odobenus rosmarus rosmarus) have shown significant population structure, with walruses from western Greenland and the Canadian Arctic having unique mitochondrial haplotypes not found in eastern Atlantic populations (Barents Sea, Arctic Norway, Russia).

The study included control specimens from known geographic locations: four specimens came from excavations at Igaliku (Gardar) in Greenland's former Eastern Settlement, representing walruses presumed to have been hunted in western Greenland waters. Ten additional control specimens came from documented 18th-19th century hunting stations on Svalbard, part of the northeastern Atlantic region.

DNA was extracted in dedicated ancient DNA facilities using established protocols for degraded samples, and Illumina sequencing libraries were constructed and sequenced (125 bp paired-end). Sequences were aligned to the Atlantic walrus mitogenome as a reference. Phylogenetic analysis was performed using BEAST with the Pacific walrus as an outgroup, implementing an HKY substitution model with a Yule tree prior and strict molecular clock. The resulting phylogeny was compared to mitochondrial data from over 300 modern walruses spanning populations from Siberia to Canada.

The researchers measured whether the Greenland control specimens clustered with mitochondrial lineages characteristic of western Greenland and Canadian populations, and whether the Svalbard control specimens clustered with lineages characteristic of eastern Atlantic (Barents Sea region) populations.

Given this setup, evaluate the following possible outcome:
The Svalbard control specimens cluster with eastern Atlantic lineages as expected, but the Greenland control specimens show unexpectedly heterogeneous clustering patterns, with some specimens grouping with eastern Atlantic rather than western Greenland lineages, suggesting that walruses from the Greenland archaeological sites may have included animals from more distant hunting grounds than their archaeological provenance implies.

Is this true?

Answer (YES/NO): NO